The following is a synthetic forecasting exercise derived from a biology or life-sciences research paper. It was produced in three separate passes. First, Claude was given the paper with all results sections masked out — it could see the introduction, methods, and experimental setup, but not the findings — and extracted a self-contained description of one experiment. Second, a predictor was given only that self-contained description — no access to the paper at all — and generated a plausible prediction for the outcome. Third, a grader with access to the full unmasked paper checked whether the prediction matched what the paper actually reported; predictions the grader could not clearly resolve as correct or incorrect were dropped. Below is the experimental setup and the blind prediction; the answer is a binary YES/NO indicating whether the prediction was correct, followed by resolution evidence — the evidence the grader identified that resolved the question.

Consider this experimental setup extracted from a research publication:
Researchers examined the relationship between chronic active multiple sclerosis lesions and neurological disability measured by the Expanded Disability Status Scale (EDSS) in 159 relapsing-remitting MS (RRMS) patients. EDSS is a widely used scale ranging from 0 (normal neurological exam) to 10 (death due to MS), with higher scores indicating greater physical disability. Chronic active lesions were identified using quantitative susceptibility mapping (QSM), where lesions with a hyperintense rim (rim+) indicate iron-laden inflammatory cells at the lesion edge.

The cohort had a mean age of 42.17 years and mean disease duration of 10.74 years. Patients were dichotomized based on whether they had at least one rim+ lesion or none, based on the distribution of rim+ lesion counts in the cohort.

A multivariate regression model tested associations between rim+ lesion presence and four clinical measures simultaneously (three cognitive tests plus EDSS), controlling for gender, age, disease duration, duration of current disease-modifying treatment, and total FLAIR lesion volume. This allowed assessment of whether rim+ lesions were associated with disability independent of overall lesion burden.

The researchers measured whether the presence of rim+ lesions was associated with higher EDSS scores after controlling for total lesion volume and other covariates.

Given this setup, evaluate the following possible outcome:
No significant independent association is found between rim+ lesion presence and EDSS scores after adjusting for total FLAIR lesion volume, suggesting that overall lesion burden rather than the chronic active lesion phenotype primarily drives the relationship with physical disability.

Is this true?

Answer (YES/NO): NO